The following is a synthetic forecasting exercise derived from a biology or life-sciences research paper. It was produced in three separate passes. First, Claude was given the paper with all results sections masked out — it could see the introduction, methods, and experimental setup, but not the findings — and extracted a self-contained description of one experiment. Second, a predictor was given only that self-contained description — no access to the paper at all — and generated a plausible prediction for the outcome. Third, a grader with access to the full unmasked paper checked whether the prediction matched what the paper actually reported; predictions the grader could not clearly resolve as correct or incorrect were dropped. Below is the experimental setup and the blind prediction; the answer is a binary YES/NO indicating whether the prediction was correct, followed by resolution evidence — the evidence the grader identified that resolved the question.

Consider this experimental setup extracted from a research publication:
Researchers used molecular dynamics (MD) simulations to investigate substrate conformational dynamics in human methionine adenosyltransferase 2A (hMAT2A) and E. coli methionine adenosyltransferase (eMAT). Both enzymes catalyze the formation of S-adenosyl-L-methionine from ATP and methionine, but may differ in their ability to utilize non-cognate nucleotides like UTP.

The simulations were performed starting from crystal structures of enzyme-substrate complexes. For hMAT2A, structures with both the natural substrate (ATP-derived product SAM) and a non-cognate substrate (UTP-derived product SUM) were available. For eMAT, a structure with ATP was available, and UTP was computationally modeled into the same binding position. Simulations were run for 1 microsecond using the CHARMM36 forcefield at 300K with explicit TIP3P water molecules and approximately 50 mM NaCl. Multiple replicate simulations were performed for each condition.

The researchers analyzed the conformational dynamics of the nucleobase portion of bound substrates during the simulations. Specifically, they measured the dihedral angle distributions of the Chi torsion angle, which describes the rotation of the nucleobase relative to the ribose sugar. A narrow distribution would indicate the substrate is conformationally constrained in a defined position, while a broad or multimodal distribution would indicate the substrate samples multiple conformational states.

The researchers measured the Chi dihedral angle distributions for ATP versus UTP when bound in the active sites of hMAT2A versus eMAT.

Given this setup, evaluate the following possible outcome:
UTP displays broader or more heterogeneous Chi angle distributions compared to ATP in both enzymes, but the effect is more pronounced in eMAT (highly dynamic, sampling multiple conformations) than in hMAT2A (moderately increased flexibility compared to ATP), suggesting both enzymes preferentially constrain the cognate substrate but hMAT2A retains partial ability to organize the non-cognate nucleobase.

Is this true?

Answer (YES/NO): NO